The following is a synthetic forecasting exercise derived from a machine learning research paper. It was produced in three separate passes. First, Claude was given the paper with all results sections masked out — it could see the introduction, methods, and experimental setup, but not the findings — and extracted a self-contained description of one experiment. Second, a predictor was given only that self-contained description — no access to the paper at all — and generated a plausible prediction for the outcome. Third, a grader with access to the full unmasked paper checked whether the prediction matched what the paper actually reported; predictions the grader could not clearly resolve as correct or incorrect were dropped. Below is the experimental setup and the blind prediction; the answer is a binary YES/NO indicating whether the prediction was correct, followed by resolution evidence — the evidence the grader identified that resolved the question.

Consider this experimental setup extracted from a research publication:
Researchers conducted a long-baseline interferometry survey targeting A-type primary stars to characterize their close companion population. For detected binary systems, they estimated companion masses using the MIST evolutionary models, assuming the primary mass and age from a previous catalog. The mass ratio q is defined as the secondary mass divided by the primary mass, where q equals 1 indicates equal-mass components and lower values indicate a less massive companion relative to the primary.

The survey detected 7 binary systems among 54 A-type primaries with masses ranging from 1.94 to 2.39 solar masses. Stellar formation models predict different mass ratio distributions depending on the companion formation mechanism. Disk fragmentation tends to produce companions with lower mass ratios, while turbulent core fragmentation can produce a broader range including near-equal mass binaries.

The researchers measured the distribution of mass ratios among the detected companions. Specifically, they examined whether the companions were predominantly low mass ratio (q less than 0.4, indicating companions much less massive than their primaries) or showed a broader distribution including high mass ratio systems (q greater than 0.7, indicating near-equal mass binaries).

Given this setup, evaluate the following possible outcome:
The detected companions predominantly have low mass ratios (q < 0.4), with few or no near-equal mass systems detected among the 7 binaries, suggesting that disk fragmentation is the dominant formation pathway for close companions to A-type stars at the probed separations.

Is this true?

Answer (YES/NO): NO